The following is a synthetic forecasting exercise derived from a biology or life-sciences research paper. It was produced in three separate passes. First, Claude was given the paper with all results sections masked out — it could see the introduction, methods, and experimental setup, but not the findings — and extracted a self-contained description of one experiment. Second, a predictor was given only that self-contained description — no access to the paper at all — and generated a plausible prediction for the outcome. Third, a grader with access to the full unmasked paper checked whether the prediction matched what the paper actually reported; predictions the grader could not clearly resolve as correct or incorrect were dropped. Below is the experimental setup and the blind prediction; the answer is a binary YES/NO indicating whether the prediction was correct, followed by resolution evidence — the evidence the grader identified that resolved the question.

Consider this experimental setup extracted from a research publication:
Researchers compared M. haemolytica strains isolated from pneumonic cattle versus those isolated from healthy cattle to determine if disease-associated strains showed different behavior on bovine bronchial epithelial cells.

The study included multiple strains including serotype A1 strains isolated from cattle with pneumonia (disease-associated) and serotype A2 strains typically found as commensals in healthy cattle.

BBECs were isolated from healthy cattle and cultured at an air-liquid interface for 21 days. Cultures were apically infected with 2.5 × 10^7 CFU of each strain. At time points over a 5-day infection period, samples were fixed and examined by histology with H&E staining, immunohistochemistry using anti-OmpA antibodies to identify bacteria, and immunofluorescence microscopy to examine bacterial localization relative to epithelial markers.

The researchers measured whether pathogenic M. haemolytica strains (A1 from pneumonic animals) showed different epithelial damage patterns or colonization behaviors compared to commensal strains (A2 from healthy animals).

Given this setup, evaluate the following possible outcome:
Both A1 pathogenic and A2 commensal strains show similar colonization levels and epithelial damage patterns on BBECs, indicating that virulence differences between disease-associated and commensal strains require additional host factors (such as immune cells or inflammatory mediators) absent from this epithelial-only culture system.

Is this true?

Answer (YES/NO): NO